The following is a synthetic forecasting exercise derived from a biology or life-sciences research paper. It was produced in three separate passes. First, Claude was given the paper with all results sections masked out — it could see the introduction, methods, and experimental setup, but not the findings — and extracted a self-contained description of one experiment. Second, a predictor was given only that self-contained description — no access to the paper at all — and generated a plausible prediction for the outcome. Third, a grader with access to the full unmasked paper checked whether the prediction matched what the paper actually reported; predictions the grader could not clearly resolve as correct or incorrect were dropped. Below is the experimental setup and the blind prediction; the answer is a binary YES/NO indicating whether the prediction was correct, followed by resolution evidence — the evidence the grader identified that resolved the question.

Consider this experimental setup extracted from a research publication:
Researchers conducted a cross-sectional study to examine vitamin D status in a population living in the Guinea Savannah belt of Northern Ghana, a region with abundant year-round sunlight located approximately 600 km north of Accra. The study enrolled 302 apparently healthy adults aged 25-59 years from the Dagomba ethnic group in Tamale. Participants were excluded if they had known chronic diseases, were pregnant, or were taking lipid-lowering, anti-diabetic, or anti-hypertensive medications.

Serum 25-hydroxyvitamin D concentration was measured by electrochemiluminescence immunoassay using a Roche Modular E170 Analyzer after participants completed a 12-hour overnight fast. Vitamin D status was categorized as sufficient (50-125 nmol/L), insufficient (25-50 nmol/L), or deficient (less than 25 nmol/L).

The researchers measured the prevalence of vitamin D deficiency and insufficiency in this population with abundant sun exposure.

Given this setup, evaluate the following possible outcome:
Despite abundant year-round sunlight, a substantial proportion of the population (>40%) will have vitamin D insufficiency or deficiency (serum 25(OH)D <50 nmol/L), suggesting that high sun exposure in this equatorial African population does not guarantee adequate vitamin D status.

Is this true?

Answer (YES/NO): NO